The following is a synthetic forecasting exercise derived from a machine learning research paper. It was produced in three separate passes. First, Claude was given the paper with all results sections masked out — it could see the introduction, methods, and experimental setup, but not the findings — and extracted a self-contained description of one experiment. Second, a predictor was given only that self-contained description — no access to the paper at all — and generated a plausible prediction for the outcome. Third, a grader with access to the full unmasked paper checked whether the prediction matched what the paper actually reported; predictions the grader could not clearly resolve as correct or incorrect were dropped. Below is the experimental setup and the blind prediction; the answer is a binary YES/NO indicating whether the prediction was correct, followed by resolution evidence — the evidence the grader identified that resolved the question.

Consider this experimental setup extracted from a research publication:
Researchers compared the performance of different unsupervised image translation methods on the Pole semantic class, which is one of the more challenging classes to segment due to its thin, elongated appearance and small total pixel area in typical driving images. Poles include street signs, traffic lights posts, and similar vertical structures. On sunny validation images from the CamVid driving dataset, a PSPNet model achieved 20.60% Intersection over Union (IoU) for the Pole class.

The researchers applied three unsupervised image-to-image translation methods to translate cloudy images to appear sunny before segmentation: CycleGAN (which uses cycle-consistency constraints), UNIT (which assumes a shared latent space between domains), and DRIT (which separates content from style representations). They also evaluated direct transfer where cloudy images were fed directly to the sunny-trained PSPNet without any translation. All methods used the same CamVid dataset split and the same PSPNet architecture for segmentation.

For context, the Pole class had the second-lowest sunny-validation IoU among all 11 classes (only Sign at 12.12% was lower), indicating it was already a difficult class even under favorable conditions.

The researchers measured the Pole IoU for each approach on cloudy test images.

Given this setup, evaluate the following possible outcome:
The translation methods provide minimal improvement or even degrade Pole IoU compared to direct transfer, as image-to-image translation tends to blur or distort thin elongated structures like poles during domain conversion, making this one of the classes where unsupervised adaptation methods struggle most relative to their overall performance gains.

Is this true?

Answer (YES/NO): YES